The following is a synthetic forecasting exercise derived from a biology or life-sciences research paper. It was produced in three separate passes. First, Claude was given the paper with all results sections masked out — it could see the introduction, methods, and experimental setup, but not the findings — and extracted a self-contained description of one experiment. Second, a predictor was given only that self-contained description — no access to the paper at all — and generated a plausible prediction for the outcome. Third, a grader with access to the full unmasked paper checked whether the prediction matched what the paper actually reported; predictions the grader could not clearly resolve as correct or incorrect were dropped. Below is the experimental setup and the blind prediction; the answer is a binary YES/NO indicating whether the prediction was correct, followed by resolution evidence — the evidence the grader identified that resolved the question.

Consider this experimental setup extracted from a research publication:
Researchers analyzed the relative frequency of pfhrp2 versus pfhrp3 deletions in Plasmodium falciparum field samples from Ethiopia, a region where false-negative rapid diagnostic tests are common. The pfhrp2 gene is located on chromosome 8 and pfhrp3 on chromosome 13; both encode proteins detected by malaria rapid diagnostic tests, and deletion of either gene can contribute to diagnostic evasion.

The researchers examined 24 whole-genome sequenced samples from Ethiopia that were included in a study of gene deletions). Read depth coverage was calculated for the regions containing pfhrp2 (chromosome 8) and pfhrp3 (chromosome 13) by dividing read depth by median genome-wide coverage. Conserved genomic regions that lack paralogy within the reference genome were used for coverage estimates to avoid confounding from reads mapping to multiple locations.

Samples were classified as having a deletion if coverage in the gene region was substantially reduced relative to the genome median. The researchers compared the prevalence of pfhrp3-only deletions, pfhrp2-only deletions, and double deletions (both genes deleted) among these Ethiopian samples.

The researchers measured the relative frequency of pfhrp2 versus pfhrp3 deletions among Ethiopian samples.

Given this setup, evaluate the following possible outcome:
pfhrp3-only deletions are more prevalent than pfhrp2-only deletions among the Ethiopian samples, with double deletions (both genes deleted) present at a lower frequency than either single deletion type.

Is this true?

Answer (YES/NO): YES